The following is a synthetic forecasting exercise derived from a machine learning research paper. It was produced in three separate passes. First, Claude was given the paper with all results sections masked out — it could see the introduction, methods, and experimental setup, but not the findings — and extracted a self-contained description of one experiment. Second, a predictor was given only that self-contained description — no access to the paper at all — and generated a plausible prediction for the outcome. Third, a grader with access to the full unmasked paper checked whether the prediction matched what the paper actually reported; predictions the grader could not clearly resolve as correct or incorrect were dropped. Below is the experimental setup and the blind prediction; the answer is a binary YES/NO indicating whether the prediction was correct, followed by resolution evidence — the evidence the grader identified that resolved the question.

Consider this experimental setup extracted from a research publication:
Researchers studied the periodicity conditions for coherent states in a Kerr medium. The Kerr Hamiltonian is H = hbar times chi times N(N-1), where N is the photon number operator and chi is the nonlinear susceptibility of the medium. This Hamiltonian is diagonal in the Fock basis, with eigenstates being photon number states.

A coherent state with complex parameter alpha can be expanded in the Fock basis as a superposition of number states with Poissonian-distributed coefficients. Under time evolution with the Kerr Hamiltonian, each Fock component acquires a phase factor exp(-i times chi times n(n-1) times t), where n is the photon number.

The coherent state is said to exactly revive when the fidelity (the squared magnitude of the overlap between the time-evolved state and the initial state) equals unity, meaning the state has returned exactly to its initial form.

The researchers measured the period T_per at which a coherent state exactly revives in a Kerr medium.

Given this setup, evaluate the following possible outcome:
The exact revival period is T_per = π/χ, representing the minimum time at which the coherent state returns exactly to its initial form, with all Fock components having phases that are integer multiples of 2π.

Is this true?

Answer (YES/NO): YES